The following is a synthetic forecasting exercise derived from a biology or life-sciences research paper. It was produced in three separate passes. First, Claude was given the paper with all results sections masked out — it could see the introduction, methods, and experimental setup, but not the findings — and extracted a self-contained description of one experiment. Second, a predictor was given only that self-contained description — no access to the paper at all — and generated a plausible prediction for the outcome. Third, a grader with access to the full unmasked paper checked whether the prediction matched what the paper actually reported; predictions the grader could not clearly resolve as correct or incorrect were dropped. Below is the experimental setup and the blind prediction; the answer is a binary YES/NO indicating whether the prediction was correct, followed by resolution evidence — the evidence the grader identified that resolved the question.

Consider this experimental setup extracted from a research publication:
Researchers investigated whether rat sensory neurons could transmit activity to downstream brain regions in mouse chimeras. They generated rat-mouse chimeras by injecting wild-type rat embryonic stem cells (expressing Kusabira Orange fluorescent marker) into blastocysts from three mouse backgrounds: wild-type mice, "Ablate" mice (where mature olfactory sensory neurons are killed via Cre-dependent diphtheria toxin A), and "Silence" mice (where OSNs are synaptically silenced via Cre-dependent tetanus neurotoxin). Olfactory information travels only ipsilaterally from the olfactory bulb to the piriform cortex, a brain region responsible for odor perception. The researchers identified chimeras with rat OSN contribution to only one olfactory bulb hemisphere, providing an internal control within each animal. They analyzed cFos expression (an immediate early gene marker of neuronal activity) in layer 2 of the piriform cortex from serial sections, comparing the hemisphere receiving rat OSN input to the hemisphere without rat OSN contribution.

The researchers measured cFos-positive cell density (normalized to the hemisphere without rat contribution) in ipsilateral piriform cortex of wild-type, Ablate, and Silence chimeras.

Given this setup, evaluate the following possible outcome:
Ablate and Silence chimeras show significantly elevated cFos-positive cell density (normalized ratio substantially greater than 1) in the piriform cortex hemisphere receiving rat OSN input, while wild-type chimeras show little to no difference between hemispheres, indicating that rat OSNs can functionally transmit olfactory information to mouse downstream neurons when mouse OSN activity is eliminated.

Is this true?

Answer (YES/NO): YES